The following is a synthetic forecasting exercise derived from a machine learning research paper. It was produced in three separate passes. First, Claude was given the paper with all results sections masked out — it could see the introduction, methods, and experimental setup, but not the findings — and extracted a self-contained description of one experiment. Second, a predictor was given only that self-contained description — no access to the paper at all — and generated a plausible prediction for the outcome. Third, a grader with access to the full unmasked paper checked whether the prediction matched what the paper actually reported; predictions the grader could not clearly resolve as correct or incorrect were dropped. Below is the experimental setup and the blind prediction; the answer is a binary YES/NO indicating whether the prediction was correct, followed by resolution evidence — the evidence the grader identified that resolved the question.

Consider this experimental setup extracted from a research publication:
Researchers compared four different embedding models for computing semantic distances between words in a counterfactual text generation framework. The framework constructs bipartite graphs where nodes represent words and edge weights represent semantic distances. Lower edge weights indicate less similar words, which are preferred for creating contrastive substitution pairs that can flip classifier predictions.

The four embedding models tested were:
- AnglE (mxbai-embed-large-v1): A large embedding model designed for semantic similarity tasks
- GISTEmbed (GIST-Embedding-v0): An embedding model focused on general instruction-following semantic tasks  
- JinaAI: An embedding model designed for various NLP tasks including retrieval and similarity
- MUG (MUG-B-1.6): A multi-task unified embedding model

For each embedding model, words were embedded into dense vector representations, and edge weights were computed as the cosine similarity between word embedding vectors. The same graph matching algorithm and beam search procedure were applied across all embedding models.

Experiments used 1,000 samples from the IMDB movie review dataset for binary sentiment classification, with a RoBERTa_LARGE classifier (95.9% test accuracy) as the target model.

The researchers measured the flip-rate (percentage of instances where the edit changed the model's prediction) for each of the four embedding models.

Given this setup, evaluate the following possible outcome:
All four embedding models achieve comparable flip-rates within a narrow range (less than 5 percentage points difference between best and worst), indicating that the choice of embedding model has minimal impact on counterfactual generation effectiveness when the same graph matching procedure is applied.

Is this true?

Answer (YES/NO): NO